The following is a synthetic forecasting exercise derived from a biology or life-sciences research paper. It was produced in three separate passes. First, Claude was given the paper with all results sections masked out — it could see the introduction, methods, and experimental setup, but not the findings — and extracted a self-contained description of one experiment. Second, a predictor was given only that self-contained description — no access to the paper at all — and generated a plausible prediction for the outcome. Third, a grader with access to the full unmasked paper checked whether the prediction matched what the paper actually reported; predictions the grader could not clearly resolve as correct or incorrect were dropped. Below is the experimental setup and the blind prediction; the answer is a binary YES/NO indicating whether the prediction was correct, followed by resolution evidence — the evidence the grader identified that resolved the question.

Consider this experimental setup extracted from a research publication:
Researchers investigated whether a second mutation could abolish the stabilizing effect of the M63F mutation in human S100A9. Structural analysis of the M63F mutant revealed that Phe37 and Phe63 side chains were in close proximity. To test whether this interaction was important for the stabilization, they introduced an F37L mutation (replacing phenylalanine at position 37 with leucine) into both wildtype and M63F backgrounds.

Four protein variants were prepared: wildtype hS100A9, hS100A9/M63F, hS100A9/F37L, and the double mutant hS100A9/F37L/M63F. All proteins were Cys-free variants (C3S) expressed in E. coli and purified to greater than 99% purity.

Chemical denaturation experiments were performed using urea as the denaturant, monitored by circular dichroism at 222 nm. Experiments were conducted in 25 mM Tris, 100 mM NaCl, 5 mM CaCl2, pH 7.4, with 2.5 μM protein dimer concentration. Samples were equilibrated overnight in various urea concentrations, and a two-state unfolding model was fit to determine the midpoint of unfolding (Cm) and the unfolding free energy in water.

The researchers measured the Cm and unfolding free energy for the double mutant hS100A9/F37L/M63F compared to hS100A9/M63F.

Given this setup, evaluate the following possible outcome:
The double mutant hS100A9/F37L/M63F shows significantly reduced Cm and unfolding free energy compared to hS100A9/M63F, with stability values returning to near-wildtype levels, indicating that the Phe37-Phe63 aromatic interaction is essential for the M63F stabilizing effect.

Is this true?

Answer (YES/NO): YES